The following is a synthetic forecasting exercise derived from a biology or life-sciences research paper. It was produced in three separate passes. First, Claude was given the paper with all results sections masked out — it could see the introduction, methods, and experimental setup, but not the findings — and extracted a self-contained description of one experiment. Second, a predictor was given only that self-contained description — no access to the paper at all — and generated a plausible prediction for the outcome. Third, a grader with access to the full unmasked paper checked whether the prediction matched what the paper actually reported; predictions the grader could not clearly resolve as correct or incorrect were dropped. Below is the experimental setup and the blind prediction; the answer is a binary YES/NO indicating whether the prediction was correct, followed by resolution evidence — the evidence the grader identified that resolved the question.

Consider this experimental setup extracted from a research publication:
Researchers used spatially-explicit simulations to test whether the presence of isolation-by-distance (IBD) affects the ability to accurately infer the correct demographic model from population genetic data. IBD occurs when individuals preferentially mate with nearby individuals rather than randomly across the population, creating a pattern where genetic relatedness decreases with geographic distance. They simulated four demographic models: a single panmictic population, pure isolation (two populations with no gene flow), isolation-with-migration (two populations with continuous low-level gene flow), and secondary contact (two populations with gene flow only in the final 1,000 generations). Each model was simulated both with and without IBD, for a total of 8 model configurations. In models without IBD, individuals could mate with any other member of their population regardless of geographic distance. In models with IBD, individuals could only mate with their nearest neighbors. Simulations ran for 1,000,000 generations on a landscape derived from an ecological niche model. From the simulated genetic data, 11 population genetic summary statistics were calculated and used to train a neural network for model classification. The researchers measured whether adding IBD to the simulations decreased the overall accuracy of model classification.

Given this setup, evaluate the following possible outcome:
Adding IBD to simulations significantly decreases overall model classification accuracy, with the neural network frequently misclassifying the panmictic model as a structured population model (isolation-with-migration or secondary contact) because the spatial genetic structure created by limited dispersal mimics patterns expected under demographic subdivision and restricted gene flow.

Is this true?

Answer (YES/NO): NO